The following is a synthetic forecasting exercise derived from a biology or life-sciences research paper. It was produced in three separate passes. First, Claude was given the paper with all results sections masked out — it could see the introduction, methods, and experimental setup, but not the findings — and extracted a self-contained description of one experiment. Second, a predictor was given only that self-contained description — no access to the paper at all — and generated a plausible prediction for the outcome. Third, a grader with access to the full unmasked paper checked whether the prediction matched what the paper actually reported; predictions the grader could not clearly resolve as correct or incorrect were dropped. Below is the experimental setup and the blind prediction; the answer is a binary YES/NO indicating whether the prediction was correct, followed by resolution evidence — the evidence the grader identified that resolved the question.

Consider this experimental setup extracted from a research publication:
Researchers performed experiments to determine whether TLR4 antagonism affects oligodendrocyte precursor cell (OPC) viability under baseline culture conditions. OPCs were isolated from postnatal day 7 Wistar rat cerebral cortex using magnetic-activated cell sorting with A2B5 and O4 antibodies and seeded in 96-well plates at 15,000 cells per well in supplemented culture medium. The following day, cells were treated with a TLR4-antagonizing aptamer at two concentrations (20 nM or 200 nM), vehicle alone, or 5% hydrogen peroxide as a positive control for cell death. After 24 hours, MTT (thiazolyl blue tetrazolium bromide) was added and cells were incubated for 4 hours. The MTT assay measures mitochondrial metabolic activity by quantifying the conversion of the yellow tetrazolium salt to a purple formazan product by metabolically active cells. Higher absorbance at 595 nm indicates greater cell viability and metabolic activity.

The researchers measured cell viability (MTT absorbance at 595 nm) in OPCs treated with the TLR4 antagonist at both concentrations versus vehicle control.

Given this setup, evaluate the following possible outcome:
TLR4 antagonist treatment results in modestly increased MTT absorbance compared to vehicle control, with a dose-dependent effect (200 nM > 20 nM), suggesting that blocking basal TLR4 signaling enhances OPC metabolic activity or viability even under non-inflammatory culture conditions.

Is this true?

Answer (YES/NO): NO